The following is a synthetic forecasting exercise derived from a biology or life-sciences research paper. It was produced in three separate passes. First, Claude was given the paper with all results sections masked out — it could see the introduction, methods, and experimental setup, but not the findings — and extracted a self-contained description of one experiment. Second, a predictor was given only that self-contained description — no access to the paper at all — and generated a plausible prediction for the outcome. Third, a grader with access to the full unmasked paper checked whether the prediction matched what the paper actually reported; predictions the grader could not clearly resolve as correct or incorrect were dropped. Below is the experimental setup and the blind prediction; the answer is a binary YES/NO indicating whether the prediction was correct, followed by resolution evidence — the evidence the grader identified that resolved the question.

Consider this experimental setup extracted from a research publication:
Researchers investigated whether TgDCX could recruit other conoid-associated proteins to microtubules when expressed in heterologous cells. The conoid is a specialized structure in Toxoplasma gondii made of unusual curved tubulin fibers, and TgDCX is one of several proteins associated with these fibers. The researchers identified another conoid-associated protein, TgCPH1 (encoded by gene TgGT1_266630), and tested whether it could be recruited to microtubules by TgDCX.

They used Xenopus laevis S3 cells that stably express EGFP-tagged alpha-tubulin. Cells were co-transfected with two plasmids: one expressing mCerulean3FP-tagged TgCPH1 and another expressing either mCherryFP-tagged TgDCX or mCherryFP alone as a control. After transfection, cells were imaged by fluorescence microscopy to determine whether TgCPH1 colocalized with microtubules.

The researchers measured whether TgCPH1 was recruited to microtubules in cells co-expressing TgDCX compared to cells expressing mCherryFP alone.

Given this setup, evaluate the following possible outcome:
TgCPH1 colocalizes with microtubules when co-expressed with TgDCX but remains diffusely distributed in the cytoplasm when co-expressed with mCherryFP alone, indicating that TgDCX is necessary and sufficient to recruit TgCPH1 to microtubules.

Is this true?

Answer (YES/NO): YES